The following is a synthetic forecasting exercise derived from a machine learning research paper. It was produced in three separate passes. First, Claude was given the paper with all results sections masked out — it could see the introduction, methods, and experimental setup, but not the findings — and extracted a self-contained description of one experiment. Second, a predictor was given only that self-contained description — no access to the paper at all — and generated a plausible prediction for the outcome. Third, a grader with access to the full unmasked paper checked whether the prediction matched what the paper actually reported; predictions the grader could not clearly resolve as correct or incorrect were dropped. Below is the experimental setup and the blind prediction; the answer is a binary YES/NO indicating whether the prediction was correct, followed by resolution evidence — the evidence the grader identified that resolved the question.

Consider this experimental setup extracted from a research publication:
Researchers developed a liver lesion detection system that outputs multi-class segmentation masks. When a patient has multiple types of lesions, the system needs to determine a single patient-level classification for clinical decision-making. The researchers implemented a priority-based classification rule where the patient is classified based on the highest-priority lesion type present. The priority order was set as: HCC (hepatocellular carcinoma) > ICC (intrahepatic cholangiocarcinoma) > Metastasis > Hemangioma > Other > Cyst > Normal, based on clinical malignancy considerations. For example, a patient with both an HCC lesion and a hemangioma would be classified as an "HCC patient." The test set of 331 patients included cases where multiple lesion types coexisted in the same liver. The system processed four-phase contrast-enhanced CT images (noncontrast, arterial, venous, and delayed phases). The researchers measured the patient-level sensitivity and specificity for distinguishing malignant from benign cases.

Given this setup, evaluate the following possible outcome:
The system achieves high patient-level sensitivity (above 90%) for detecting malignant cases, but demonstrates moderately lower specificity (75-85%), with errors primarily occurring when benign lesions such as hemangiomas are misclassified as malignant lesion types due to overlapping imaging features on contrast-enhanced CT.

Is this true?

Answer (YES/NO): NO